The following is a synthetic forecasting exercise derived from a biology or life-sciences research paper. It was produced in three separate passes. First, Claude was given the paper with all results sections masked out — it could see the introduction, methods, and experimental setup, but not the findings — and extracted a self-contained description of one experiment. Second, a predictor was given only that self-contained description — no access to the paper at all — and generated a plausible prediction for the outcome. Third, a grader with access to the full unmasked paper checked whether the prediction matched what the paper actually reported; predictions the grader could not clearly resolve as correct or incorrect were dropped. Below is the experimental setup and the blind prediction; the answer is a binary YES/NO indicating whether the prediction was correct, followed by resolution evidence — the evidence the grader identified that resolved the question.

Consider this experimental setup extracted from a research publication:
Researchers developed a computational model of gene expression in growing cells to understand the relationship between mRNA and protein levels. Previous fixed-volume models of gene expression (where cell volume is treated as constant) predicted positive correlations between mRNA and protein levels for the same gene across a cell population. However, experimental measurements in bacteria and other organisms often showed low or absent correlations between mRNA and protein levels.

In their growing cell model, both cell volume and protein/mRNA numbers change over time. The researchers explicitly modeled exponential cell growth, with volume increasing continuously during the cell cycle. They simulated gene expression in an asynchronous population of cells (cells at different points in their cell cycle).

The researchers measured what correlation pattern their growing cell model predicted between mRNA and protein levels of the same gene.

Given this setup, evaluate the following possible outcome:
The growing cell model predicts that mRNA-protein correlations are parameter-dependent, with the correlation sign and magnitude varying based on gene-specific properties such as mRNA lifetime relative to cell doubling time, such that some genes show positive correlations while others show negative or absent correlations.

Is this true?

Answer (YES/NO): NO